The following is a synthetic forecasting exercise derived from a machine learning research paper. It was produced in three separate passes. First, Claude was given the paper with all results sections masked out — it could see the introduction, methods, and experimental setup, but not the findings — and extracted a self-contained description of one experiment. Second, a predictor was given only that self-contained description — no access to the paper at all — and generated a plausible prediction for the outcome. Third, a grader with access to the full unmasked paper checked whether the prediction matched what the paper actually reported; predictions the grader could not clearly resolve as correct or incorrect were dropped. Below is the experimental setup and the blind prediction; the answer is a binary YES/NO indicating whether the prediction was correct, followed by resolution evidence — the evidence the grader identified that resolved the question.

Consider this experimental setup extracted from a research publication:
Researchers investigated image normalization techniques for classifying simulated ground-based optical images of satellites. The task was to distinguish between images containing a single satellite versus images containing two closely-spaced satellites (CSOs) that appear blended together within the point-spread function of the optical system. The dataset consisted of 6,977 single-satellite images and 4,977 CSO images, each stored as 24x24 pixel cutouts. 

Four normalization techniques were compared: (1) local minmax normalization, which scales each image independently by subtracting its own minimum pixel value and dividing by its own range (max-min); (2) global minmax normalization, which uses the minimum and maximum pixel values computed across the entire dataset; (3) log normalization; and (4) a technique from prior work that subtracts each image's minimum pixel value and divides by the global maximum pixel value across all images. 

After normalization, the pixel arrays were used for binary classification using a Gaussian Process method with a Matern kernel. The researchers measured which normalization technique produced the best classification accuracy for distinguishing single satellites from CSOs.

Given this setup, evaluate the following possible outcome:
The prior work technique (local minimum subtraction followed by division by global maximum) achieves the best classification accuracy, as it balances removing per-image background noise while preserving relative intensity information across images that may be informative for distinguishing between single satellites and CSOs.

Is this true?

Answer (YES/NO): NO